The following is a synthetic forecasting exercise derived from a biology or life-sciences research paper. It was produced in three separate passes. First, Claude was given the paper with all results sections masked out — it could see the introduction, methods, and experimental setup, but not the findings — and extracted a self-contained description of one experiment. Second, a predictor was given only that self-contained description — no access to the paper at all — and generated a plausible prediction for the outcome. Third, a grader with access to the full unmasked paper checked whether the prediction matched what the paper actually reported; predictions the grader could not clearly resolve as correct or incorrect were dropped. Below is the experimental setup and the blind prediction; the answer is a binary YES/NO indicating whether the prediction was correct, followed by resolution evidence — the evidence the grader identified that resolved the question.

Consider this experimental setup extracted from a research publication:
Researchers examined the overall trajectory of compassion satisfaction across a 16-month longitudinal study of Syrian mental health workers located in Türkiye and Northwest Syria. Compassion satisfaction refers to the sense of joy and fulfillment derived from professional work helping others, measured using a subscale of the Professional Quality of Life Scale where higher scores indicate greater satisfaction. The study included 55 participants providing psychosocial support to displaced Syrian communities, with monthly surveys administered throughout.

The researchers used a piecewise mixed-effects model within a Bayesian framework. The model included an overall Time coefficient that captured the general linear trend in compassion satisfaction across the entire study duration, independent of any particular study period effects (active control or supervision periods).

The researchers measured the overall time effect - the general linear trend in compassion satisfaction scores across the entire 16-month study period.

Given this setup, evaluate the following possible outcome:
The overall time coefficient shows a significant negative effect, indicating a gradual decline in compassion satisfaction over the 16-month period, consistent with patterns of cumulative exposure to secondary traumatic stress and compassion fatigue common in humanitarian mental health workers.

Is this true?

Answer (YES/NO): YES